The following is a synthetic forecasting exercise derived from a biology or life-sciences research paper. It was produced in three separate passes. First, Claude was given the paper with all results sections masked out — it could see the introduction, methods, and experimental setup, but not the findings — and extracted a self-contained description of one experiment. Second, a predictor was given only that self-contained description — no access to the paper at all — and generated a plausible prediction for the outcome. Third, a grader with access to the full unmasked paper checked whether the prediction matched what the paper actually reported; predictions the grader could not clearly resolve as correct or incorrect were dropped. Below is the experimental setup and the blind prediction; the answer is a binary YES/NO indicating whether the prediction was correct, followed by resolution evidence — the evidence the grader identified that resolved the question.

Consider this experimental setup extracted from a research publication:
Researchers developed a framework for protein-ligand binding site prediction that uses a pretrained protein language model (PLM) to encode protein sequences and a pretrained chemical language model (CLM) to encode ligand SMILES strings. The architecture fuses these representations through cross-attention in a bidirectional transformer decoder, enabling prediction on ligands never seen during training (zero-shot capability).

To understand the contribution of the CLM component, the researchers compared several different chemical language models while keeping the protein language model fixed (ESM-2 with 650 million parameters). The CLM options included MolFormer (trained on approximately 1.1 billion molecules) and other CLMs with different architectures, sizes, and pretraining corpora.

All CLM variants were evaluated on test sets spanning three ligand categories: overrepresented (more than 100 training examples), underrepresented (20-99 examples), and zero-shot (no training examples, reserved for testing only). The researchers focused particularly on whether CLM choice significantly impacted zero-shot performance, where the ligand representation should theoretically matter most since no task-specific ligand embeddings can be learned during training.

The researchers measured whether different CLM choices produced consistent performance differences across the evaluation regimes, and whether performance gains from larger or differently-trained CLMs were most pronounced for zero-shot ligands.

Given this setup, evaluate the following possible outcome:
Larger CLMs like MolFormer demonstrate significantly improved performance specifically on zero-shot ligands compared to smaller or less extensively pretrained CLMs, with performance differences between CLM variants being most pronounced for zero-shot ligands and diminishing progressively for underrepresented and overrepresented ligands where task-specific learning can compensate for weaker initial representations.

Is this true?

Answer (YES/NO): NO